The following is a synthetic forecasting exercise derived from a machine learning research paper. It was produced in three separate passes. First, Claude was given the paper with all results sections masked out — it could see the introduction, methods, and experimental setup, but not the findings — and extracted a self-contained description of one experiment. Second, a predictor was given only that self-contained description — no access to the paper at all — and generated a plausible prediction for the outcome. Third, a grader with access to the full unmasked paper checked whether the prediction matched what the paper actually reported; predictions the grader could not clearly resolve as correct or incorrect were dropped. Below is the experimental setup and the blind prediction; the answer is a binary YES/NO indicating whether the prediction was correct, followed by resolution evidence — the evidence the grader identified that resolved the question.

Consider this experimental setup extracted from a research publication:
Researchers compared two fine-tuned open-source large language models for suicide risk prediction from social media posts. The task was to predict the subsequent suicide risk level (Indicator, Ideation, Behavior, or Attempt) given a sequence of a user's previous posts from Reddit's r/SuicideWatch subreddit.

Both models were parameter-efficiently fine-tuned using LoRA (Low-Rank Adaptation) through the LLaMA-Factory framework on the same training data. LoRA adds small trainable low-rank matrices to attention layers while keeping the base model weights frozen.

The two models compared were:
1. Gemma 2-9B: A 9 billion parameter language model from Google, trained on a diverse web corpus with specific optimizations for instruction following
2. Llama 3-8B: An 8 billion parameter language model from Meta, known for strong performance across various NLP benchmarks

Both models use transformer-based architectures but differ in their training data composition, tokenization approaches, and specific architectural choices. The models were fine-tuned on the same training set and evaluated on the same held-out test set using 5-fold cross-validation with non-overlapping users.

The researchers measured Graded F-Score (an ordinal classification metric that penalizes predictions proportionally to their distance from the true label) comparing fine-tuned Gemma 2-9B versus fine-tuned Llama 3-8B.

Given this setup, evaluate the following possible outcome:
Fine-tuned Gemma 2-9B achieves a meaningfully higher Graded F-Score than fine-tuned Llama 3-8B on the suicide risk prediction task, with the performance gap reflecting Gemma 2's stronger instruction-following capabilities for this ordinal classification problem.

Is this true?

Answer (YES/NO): NO